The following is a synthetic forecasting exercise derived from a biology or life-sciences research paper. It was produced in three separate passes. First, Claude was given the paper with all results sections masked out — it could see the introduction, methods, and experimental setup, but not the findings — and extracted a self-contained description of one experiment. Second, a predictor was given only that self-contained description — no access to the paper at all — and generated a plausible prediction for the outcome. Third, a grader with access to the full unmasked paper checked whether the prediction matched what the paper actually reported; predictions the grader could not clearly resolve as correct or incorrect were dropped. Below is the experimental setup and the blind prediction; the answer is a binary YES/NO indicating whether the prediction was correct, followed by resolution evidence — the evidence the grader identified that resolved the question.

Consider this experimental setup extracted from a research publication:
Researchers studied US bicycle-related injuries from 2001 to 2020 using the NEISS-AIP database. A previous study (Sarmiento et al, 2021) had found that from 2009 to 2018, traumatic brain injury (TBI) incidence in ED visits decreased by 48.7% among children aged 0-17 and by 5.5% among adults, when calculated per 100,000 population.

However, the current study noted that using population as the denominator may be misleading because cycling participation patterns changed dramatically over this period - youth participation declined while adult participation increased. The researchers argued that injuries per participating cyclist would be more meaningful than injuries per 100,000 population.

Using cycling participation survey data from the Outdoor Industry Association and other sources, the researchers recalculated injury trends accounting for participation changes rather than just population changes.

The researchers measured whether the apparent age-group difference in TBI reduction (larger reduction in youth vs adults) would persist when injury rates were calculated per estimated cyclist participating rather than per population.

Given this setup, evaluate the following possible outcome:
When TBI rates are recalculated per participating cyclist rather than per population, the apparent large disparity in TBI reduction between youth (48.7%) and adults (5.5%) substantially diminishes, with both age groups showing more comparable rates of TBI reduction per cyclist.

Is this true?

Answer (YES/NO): NO